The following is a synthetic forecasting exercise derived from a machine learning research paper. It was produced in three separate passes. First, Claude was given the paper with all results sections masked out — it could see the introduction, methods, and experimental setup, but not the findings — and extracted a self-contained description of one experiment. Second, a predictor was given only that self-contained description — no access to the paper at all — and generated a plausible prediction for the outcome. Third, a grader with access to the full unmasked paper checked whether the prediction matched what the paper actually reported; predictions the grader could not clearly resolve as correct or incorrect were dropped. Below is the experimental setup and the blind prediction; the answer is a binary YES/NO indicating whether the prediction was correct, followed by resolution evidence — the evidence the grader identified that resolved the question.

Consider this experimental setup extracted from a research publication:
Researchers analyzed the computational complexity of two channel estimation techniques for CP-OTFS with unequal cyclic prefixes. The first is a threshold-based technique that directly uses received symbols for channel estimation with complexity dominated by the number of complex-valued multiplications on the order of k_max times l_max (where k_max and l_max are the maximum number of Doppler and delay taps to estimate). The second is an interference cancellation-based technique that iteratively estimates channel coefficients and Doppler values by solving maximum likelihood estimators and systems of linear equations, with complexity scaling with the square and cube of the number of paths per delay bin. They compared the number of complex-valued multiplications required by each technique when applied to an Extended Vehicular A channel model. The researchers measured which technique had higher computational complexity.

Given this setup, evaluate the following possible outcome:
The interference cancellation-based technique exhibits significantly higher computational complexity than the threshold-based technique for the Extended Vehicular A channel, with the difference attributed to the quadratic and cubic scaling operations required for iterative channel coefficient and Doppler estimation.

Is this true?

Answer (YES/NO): YES